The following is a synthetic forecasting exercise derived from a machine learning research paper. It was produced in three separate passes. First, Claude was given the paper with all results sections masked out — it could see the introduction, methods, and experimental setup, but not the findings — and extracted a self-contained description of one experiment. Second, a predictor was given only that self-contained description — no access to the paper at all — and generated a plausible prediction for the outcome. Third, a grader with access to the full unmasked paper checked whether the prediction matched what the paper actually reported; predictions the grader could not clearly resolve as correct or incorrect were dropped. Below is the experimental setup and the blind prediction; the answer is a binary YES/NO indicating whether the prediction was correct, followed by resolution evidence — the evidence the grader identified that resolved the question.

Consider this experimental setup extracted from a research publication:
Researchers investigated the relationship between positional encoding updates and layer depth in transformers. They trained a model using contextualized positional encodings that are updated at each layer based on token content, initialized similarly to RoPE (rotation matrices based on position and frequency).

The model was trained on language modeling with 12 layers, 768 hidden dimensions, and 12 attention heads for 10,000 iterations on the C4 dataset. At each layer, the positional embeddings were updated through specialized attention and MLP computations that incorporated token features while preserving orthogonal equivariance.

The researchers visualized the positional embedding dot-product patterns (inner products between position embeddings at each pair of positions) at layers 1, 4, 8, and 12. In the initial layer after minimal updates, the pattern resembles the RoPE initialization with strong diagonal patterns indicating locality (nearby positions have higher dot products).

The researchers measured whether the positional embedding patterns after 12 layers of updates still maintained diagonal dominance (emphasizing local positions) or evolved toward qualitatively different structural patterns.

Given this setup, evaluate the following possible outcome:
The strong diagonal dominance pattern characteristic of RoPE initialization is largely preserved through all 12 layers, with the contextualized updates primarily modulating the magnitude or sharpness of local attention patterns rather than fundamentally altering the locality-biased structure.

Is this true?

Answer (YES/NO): NO